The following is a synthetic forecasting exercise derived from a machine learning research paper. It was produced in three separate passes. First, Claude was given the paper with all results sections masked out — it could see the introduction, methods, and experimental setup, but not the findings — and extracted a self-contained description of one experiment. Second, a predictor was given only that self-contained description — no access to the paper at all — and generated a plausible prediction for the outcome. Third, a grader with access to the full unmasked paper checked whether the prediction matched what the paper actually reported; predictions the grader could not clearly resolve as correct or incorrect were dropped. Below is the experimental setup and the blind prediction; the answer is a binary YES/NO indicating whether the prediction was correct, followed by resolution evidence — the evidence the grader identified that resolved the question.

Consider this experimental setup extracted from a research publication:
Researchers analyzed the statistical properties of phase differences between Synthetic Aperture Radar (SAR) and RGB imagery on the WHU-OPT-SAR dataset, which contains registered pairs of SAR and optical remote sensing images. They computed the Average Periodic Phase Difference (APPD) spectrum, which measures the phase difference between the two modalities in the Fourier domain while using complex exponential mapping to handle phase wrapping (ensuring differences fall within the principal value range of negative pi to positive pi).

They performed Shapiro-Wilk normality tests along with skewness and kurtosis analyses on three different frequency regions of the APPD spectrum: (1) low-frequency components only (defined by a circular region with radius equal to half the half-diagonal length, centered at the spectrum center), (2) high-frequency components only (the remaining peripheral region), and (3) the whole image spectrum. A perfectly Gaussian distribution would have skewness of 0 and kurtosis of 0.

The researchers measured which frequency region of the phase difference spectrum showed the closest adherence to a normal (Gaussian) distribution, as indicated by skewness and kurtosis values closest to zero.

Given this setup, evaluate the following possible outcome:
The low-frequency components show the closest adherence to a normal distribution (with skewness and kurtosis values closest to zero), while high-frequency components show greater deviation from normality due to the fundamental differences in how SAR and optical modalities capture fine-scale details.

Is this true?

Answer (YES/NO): NO